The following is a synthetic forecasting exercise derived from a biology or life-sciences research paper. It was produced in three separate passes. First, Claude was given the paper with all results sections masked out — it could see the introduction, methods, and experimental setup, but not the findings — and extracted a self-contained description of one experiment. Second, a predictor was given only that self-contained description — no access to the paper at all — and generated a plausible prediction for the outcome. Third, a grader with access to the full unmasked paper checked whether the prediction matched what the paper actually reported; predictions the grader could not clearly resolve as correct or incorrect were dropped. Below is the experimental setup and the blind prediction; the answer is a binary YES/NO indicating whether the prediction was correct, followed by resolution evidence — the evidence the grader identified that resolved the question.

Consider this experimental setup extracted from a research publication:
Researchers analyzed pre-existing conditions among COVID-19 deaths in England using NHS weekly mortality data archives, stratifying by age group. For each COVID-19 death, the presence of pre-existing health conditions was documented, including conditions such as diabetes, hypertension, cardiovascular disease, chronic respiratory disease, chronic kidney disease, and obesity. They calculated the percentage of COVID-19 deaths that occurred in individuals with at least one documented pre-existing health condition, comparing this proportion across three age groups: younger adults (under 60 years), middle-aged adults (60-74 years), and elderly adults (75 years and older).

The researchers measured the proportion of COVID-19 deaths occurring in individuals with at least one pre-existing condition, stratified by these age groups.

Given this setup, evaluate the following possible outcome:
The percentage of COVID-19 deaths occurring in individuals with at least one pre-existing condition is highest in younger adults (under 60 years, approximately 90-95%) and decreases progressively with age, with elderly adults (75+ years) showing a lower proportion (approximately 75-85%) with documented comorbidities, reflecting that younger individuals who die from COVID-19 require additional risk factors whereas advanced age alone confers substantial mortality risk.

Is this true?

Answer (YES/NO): NO